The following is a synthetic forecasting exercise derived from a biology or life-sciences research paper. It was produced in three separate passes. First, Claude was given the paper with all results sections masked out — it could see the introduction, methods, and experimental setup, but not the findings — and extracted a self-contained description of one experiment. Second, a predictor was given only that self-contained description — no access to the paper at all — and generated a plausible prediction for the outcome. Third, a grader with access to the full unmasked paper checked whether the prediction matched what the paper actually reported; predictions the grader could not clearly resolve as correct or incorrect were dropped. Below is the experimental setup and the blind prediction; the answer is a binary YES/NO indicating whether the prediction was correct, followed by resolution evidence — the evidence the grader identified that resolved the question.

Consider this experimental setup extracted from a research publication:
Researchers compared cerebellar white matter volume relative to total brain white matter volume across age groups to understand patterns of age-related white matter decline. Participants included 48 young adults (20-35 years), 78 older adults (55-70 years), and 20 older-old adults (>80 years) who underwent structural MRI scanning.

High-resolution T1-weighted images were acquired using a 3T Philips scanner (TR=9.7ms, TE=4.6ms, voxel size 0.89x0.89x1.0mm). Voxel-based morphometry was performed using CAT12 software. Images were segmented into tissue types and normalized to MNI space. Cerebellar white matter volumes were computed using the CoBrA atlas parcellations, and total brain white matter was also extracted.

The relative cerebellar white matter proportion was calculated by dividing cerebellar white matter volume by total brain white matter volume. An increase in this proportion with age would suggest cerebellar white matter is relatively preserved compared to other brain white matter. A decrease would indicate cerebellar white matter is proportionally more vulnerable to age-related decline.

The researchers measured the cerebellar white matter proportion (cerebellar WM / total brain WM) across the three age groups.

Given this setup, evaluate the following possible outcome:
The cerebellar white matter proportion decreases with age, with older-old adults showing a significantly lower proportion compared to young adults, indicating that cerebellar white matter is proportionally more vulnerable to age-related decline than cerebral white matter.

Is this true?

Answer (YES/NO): NO